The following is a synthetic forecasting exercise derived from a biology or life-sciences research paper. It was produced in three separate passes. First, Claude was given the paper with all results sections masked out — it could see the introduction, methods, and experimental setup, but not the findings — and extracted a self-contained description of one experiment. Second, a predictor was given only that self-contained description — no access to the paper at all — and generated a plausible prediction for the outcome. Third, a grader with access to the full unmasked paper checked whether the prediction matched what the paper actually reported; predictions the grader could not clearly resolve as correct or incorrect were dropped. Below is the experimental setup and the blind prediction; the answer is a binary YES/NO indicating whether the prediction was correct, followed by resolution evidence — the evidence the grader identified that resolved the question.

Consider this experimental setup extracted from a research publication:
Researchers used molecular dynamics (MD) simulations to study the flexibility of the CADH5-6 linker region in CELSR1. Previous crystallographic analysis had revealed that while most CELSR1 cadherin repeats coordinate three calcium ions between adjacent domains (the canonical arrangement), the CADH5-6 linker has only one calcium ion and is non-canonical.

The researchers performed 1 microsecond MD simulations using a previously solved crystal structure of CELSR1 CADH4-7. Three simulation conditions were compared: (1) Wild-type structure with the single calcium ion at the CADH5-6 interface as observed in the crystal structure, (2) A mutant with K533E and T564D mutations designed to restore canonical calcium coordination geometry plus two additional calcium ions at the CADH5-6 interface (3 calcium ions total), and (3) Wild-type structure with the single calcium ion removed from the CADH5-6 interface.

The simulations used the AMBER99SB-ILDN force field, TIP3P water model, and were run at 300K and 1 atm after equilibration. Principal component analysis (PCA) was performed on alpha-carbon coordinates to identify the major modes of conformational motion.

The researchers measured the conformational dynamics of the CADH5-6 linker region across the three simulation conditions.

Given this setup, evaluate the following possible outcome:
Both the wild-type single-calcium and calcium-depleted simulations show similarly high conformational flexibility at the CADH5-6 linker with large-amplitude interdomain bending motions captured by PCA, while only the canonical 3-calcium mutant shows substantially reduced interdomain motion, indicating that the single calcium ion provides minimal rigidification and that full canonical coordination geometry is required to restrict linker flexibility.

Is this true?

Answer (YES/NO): YES